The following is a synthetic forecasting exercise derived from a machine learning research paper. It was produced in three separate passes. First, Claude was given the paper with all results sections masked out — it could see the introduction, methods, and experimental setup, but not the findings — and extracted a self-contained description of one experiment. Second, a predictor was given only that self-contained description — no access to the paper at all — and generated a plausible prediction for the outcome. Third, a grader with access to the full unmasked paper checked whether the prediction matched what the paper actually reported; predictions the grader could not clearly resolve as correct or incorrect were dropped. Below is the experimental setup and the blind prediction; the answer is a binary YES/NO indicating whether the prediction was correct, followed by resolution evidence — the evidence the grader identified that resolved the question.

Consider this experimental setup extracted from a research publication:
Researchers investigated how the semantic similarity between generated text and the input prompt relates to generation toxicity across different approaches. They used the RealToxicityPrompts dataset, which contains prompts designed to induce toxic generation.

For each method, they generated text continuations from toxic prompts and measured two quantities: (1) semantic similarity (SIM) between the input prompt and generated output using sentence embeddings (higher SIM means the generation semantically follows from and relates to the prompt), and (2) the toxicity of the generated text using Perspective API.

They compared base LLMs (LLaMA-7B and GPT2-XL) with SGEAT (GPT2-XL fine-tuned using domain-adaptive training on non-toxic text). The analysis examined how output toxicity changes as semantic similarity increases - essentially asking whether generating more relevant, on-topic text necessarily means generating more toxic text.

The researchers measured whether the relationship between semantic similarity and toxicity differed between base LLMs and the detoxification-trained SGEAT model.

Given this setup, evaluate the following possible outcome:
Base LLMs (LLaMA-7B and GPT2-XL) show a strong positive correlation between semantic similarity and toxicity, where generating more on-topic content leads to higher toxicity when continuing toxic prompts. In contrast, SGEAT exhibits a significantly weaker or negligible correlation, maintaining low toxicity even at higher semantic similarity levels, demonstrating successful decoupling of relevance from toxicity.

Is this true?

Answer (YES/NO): NO